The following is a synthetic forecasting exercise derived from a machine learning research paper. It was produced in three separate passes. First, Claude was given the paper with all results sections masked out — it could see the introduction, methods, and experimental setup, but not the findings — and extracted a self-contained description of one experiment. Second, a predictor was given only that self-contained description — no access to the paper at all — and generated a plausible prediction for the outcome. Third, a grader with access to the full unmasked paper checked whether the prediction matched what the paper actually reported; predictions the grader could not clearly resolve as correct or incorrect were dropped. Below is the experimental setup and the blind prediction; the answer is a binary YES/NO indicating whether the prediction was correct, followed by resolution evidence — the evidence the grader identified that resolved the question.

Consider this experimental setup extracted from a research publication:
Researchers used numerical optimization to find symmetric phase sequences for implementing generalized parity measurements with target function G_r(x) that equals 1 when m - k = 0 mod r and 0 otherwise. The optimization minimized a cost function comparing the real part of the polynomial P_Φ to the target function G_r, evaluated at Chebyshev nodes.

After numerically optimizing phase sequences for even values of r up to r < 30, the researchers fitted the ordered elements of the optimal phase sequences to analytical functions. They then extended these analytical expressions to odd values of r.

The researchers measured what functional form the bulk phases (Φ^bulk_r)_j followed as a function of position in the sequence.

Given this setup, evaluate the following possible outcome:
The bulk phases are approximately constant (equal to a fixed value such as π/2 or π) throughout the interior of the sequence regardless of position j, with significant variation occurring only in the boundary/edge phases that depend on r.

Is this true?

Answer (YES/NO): NO